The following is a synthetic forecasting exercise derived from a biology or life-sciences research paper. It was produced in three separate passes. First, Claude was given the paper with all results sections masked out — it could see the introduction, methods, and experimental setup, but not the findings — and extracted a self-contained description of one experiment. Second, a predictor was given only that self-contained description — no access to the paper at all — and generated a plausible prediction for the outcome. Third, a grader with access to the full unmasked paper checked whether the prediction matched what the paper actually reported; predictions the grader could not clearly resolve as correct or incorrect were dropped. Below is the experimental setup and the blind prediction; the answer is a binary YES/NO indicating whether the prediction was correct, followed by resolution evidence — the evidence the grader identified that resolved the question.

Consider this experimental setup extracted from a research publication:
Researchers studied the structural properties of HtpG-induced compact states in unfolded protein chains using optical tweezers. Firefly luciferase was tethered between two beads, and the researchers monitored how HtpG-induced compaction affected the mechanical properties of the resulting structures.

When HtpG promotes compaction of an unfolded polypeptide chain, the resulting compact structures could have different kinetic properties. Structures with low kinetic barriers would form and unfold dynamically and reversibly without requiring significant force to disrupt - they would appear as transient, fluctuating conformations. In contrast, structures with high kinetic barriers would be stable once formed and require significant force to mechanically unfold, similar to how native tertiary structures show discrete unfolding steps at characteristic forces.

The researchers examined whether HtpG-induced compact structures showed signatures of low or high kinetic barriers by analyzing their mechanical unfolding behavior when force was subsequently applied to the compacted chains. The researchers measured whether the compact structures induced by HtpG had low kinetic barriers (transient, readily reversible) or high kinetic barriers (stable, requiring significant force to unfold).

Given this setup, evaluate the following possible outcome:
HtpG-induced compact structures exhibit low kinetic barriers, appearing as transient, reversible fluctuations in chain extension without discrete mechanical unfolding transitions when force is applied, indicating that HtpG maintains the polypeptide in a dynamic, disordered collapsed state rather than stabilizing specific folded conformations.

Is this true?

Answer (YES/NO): YES